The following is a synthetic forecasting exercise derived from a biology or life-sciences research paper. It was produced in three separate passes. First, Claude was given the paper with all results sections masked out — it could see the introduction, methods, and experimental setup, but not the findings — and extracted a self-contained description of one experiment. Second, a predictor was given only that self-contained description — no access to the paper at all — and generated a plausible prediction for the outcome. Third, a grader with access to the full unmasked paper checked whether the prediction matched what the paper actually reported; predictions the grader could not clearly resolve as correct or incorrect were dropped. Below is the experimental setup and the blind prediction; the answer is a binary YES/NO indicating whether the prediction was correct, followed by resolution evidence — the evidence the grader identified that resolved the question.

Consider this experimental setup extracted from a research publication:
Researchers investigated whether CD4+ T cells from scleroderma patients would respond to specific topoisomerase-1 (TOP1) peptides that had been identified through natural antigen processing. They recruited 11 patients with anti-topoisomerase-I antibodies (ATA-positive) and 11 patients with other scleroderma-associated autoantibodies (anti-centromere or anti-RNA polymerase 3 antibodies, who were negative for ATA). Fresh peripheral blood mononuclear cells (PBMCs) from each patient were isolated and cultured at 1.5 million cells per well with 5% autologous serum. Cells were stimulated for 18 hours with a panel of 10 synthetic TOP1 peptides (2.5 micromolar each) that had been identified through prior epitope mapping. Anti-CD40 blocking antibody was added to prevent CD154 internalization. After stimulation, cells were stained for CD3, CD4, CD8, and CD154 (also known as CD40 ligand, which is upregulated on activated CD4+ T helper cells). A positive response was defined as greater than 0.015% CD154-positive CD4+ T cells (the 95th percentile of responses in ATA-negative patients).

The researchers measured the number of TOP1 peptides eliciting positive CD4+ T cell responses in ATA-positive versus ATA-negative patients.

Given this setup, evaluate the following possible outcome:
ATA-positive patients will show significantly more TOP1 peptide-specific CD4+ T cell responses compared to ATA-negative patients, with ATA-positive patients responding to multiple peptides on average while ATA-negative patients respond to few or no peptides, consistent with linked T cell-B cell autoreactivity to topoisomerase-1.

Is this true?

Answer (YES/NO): YES